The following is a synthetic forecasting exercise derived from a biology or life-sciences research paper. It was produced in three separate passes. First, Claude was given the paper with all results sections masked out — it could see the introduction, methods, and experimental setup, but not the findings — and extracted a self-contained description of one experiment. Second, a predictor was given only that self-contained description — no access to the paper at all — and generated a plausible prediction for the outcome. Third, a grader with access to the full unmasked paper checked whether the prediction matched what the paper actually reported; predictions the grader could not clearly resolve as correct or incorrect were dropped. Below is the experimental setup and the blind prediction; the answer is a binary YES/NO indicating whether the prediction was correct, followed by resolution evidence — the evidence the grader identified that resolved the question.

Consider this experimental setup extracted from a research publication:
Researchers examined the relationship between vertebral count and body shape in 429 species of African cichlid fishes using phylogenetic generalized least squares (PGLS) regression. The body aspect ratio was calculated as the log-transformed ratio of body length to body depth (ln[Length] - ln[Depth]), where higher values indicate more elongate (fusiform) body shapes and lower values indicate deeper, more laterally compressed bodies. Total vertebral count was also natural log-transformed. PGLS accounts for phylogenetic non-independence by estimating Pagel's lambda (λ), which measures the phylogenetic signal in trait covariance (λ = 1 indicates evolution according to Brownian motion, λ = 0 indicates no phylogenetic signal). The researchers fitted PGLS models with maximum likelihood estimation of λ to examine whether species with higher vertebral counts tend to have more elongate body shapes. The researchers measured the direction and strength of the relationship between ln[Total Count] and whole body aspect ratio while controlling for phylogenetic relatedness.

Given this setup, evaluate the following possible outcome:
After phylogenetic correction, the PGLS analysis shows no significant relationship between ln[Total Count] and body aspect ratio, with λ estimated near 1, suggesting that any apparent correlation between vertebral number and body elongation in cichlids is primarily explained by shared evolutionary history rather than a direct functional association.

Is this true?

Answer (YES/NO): NO